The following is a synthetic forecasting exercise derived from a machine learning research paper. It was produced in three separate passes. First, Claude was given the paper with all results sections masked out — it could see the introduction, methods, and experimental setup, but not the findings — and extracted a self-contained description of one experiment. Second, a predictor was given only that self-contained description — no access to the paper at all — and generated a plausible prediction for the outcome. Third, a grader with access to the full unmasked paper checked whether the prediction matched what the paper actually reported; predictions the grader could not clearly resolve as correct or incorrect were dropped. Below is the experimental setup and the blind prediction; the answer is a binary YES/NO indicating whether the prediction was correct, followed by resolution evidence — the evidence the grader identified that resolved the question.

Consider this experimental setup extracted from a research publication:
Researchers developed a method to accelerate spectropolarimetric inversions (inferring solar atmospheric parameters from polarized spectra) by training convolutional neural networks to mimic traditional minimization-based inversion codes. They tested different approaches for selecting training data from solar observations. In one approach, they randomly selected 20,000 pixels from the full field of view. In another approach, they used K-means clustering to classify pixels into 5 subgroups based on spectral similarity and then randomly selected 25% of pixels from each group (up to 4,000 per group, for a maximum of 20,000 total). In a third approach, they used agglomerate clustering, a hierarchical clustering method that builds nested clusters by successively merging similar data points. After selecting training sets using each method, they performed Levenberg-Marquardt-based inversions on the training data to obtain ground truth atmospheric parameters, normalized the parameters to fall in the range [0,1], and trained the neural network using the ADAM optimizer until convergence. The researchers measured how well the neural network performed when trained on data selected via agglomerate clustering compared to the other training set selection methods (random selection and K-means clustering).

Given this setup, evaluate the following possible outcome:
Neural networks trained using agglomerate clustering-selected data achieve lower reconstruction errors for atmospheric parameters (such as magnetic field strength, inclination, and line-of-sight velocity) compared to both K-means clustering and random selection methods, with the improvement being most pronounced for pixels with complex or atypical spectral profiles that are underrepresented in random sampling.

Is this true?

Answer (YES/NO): NO